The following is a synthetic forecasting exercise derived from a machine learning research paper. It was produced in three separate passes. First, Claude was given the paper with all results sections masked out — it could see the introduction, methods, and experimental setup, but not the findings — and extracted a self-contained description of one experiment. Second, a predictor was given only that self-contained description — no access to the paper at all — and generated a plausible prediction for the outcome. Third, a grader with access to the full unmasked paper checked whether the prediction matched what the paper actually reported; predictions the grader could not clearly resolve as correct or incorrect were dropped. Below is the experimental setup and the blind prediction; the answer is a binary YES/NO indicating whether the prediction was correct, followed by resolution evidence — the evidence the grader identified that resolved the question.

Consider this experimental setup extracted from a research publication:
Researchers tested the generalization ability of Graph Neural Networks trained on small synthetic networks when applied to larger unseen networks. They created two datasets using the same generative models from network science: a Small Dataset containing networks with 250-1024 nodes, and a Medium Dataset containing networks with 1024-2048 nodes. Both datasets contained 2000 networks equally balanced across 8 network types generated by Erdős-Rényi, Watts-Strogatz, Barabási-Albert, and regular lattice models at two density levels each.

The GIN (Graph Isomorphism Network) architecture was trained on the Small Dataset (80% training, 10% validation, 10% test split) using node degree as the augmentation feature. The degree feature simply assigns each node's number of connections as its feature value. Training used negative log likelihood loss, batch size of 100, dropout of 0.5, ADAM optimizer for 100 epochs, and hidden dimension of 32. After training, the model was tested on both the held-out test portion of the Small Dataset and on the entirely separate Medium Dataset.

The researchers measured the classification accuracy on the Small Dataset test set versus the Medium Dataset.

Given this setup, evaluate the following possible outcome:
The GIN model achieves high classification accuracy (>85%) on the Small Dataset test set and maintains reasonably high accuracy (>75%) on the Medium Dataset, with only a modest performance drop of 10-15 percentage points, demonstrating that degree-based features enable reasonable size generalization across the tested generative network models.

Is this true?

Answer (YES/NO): NO